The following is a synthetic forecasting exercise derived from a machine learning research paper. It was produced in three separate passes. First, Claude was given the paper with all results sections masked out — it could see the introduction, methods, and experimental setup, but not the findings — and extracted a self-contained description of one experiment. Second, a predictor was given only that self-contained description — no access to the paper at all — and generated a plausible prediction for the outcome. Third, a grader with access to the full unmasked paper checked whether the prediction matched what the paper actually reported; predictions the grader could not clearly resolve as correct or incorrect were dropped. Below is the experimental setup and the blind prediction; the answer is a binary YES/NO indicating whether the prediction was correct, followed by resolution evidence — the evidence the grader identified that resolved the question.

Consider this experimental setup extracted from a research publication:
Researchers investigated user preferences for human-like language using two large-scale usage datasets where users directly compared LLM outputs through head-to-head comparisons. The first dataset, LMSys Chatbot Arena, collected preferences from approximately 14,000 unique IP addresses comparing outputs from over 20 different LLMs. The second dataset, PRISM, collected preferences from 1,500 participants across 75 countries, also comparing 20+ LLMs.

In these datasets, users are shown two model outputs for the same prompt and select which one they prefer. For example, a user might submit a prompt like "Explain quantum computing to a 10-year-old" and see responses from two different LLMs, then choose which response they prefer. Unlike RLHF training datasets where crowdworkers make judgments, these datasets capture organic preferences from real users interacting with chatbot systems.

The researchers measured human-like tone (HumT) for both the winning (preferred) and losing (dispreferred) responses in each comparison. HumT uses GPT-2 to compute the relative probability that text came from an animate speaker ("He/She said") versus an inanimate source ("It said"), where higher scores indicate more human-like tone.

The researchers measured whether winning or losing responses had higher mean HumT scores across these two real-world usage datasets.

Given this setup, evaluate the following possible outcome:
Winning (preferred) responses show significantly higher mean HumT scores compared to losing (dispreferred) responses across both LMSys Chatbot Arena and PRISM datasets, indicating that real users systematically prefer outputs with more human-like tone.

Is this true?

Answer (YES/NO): NO